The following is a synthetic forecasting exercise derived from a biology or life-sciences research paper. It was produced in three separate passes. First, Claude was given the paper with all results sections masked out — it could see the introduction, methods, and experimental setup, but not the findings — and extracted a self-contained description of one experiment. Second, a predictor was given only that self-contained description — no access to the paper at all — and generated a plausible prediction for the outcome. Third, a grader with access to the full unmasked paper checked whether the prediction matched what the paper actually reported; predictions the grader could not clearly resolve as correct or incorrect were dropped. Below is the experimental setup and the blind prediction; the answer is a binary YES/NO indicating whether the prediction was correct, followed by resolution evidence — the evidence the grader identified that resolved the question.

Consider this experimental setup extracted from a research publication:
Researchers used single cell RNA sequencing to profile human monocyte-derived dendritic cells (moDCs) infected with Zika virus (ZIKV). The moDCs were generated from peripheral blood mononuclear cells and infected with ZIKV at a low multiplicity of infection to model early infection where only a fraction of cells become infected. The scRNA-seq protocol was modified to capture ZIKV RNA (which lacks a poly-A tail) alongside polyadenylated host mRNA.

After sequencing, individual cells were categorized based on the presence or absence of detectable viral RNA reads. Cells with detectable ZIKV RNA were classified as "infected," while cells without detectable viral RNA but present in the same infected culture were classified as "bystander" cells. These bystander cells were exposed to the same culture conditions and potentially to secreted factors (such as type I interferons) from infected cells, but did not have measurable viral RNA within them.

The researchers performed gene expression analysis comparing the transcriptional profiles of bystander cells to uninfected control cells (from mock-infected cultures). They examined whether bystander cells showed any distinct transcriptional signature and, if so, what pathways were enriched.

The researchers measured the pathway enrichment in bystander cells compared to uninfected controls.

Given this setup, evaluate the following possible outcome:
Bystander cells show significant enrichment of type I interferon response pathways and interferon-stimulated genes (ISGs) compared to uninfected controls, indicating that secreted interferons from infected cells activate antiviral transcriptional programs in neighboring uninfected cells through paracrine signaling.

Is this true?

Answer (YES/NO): YES